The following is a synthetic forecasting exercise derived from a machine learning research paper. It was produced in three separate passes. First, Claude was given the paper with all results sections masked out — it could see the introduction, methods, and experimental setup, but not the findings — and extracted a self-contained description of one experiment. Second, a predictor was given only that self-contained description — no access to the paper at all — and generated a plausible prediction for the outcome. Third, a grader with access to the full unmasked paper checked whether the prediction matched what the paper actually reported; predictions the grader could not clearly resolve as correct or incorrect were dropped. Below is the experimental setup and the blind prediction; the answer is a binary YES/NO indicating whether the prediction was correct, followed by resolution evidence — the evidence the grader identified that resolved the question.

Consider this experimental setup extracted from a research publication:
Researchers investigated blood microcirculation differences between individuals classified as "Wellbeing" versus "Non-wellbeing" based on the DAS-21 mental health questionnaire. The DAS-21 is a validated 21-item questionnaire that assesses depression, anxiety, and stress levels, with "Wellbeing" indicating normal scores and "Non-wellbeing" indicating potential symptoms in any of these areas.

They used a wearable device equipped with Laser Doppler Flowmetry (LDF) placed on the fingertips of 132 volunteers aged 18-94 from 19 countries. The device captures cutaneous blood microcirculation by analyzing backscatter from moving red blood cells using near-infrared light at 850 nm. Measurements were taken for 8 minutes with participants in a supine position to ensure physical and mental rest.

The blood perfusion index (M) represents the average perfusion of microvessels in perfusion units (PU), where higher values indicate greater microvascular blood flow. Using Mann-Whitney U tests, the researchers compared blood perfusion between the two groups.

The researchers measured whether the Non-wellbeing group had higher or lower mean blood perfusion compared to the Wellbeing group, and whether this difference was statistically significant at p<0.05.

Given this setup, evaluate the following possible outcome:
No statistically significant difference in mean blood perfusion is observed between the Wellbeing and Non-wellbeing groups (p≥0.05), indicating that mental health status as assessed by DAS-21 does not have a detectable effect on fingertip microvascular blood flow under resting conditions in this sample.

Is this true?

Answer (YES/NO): NO